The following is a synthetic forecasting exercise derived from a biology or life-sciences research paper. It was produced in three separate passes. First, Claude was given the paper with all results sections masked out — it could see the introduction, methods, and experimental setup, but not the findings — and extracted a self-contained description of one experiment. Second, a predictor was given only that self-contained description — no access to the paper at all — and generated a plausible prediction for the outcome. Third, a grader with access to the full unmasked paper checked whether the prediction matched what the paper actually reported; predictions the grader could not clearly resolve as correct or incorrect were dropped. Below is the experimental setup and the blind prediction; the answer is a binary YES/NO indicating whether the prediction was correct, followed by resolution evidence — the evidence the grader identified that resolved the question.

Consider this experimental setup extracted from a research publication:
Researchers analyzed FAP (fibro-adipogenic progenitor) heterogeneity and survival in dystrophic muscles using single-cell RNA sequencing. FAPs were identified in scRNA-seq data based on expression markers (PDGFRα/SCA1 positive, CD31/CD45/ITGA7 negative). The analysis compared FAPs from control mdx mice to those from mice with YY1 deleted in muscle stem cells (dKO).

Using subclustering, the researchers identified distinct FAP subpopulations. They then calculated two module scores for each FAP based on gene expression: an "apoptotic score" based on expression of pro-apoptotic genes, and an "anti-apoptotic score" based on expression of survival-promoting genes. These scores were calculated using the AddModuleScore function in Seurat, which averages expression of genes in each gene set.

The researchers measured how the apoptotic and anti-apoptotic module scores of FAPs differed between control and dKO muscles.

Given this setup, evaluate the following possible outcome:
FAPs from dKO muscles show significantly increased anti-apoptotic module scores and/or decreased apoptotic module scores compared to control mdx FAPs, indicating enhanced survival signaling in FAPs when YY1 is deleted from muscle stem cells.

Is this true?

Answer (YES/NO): YES